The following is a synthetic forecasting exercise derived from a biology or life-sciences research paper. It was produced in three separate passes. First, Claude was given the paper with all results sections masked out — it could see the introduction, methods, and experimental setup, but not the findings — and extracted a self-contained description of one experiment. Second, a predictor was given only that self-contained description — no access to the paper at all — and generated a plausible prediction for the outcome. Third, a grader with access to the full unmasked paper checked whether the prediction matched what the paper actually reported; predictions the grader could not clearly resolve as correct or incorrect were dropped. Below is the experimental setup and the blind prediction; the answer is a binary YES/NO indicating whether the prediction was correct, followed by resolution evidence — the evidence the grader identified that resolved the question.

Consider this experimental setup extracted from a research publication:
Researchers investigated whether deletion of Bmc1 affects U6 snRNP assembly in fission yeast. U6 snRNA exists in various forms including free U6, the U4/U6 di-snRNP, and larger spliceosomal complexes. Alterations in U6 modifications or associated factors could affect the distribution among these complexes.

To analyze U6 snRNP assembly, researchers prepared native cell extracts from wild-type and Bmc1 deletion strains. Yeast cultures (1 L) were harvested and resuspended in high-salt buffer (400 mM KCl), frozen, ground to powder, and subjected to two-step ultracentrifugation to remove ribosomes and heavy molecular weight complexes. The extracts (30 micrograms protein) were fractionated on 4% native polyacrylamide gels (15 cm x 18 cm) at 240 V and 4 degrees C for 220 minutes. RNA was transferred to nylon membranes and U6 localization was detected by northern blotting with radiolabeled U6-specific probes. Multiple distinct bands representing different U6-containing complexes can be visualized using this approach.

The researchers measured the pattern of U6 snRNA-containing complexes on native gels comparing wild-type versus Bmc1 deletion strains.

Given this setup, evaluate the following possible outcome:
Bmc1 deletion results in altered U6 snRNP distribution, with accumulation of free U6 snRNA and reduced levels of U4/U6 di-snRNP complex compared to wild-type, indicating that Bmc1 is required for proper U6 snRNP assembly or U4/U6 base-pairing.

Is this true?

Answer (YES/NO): NO